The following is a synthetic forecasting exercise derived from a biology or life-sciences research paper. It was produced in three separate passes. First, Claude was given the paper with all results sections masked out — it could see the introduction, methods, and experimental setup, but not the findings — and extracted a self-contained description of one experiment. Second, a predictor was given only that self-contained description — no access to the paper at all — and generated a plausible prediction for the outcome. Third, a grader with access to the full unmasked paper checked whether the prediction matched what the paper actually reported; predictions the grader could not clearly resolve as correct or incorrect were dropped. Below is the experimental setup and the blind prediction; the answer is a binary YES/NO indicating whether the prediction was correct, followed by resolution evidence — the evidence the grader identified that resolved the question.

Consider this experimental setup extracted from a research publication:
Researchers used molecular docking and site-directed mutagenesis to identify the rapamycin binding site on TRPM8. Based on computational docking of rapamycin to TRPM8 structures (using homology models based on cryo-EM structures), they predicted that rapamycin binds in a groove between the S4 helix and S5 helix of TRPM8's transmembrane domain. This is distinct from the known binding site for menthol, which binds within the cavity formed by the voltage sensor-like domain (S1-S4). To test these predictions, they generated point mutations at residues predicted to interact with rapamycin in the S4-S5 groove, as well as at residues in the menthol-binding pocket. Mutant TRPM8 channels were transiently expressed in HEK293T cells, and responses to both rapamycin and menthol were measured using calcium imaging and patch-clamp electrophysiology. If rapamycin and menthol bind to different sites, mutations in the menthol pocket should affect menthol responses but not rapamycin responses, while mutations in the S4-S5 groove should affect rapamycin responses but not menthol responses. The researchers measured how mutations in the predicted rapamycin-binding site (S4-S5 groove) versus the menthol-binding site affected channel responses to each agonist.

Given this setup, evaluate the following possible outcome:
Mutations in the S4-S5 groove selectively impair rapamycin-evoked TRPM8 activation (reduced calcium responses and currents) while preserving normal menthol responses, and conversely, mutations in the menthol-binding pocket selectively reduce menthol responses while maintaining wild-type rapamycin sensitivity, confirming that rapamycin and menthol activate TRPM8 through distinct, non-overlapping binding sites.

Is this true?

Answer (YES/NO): YES